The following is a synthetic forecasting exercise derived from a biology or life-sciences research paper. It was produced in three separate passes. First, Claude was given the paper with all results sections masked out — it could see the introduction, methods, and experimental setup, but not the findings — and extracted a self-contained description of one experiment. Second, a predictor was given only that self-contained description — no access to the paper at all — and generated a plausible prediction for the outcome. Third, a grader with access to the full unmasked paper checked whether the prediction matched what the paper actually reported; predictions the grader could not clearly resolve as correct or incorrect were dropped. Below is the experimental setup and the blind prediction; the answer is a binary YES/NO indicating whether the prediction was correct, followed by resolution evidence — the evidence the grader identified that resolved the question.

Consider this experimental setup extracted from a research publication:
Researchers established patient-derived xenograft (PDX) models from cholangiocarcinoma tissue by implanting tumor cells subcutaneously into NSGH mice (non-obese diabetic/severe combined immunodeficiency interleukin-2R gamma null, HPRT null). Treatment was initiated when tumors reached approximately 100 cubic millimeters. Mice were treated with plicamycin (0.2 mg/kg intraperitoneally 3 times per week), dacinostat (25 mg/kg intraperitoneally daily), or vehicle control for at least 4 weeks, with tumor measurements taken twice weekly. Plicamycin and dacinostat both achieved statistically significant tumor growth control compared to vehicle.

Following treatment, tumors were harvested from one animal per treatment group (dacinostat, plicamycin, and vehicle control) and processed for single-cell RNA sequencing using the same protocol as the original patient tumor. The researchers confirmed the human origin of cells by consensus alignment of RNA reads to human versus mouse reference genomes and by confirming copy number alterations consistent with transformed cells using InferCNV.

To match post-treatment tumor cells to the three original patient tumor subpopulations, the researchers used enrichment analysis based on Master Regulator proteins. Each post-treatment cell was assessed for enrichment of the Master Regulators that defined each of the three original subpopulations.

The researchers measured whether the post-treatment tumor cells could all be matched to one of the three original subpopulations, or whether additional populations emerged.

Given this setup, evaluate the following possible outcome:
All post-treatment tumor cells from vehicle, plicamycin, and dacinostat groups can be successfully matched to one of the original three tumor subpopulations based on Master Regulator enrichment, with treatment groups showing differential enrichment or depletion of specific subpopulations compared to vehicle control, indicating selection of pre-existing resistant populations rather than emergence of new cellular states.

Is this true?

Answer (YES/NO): NO